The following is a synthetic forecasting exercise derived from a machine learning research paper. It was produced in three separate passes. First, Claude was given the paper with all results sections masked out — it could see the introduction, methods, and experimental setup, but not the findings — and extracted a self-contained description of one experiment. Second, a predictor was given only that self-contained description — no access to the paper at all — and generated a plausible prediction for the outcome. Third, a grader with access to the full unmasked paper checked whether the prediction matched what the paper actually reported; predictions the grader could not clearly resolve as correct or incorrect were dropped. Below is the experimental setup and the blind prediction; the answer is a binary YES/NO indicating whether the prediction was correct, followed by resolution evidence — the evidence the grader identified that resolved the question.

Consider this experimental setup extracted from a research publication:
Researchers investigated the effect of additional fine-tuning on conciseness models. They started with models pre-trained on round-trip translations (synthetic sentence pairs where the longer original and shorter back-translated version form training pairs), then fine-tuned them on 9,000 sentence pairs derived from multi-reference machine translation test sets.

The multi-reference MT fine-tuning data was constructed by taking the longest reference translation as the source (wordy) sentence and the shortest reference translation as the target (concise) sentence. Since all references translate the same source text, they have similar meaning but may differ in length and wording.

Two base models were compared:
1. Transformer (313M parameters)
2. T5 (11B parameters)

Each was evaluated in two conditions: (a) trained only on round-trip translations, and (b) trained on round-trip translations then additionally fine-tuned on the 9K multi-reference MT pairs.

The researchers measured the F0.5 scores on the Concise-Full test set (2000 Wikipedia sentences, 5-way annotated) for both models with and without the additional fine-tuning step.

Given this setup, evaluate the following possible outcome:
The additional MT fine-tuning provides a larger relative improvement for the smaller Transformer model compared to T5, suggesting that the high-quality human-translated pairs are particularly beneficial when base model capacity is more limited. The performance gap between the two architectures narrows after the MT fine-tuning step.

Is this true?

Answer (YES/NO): NO